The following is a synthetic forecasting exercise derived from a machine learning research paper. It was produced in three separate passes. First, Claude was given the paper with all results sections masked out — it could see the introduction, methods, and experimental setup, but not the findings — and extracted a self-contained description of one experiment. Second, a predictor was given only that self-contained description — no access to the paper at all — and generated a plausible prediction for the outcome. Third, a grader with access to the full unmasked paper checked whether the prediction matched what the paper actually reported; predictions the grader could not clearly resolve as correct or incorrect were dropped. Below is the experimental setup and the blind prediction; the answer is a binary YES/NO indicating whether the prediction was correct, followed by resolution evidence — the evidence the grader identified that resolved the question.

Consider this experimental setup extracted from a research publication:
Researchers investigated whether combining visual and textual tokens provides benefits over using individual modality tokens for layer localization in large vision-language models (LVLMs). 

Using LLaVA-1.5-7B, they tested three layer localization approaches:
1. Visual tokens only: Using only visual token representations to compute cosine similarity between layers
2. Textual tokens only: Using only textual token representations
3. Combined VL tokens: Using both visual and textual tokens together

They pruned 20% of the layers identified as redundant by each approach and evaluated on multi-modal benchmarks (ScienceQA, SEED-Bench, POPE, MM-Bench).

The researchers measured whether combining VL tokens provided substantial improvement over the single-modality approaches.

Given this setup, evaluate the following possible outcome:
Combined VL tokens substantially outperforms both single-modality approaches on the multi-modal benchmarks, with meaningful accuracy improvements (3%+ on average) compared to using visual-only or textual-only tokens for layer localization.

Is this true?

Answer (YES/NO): NO